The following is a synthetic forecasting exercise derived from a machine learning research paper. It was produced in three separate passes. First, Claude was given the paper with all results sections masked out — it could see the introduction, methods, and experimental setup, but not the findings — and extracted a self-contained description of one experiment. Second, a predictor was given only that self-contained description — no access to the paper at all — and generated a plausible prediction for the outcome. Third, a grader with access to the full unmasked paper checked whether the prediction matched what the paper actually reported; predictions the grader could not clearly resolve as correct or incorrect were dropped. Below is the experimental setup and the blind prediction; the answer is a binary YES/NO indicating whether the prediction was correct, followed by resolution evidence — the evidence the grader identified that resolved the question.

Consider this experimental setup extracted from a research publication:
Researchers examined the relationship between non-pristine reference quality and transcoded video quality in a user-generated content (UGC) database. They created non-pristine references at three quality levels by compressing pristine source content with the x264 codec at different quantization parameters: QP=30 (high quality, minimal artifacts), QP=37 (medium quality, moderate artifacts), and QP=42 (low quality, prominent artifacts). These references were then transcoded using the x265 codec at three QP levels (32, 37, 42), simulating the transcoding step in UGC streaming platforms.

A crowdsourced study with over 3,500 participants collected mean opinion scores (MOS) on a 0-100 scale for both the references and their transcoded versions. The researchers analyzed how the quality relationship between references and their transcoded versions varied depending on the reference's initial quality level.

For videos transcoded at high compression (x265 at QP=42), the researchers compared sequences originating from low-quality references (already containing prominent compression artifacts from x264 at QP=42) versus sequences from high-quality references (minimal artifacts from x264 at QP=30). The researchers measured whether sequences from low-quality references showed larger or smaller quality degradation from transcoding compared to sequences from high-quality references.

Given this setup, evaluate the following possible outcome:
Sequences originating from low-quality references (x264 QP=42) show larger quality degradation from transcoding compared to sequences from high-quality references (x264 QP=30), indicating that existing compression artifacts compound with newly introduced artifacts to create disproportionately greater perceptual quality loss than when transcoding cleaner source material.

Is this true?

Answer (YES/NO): NO